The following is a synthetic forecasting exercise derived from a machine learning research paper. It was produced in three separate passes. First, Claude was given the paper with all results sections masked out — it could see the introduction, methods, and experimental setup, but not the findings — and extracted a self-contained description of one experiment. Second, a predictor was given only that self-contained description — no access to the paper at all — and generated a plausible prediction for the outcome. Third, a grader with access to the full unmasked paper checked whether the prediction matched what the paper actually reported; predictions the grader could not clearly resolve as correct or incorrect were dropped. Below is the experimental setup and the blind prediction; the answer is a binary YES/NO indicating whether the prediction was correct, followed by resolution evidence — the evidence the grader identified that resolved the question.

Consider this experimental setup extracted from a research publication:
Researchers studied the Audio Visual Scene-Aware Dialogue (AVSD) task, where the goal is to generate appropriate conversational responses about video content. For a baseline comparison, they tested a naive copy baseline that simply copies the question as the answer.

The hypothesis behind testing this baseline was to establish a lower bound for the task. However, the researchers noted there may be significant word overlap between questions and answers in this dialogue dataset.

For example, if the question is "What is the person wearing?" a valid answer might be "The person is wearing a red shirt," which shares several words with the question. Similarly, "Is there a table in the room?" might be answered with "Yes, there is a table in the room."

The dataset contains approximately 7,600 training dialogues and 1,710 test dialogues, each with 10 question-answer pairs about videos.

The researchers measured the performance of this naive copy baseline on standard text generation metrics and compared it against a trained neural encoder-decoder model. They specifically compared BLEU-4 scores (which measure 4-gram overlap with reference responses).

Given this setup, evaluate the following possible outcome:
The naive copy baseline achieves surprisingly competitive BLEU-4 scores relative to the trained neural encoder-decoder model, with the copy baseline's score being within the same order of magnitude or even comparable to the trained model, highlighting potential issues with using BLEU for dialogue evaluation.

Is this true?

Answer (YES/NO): YES